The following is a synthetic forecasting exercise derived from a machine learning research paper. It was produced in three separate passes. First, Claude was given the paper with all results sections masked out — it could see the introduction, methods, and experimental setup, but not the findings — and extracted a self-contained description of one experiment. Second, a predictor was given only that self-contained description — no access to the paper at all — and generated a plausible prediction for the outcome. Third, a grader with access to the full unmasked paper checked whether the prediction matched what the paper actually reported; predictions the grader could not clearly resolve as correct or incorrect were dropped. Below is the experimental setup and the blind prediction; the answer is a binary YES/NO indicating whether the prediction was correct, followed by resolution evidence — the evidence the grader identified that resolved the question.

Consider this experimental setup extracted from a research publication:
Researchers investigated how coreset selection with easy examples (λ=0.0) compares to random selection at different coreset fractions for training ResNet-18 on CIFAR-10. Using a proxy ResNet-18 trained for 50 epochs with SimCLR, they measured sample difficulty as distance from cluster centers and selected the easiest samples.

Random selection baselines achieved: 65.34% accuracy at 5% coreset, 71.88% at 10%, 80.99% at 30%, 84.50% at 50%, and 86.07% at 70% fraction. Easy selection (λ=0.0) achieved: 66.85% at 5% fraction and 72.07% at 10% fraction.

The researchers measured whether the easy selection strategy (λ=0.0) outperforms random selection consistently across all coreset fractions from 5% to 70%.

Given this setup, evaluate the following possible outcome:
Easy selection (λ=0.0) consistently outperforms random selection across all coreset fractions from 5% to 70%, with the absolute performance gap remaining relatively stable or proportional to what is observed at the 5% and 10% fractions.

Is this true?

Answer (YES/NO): NO